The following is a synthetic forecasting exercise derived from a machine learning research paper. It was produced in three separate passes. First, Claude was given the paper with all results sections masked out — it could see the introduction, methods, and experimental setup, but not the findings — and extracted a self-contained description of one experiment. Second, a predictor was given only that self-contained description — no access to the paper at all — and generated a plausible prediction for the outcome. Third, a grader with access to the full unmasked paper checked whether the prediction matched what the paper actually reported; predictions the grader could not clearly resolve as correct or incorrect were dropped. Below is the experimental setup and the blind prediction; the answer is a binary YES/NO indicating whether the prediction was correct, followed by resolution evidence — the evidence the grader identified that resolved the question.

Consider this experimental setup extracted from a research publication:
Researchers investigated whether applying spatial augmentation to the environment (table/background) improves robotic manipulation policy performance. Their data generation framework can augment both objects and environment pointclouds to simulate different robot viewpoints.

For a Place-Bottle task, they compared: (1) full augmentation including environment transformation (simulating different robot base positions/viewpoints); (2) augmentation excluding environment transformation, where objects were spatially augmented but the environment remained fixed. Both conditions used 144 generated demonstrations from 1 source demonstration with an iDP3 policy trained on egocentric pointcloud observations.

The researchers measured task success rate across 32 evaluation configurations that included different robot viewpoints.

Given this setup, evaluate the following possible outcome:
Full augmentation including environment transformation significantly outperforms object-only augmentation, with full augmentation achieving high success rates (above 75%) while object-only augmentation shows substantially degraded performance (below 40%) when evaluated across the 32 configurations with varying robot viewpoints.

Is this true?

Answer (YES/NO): NO